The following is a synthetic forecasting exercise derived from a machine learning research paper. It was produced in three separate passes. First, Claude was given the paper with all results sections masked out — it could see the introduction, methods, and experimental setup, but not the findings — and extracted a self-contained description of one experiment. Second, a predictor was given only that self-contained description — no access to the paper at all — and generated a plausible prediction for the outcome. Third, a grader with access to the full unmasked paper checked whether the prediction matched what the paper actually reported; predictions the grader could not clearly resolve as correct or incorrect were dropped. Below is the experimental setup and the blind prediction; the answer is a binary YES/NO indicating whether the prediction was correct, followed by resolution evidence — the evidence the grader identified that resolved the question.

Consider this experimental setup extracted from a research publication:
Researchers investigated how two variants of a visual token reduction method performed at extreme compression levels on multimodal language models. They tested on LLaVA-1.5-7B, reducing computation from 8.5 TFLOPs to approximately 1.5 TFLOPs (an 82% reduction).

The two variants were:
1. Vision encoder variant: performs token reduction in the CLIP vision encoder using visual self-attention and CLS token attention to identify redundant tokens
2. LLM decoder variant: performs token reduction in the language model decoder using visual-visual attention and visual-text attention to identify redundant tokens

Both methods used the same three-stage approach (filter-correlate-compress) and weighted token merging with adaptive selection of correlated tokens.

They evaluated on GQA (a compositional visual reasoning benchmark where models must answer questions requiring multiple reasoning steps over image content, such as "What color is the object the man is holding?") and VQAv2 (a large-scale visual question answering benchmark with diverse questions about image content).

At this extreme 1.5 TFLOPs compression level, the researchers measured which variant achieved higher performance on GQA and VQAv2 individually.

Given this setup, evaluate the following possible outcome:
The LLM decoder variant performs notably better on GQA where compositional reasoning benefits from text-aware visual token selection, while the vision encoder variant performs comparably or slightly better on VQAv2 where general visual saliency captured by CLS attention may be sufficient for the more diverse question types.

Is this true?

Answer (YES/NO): NO